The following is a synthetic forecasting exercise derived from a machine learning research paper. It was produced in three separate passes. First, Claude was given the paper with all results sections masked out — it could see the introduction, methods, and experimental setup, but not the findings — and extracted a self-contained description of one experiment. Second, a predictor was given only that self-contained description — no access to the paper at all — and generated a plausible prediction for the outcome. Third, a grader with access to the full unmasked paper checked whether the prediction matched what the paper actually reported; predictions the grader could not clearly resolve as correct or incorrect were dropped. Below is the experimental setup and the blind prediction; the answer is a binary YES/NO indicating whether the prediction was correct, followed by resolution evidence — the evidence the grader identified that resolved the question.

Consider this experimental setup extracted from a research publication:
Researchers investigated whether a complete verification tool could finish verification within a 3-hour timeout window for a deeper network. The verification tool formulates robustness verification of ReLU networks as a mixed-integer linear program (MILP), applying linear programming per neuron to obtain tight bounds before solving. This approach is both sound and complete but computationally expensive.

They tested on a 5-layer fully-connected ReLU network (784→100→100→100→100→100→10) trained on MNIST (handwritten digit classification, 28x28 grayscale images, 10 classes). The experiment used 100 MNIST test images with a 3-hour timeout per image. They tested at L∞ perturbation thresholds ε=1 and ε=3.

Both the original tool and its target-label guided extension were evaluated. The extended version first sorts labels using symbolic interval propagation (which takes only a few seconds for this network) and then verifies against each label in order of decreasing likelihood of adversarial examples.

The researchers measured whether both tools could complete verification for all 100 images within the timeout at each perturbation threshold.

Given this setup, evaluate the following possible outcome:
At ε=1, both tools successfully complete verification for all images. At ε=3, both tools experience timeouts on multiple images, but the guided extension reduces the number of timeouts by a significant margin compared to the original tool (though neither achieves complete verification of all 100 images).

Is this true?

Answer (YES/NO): NO